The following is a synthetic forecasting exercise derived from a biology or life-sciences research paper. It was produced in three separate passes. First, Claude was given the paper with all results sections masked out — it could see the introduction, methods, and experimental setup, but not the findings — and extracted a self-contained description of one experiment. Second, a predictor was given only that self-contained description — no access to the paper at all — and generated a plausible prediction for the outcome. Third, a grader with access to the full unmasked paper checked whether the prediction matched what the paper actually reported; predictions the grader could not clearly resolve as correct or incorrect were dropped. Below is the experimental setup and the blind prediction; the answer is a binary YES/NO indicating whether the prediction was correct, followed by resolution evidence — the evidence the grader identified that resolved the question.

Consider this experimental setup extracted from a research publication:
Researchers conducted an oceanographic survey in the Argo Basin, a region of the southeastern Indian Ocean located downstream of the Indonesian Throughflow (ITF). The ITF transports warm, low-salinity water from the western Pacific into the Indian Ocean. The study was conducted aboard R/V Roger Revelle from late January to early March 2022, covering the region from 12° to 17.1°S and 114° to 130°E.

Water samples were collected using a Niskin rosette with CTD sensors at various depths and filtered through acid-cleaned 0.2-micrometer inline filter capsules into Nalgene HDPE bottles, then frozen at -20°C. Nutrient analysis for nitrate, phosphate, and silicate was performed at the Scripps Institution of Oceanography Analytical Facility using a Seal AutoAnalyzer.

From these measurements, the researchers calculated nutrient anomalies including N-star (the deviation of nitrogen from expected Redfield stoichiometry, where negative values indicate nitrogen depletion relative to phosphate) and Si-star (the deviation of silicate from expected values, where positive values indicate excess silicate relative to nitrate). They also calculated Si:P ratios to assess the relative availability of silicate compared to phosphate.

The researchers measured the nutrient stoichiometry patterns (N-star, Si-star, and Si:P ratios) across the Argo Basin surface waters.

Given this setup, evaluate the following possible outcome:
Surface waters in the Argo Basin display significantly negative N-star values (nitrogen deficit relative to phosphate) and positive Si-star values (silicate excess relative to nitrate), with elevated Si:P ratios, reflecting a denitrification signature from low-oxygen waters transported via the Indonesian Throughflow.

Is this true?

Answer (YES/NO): NO